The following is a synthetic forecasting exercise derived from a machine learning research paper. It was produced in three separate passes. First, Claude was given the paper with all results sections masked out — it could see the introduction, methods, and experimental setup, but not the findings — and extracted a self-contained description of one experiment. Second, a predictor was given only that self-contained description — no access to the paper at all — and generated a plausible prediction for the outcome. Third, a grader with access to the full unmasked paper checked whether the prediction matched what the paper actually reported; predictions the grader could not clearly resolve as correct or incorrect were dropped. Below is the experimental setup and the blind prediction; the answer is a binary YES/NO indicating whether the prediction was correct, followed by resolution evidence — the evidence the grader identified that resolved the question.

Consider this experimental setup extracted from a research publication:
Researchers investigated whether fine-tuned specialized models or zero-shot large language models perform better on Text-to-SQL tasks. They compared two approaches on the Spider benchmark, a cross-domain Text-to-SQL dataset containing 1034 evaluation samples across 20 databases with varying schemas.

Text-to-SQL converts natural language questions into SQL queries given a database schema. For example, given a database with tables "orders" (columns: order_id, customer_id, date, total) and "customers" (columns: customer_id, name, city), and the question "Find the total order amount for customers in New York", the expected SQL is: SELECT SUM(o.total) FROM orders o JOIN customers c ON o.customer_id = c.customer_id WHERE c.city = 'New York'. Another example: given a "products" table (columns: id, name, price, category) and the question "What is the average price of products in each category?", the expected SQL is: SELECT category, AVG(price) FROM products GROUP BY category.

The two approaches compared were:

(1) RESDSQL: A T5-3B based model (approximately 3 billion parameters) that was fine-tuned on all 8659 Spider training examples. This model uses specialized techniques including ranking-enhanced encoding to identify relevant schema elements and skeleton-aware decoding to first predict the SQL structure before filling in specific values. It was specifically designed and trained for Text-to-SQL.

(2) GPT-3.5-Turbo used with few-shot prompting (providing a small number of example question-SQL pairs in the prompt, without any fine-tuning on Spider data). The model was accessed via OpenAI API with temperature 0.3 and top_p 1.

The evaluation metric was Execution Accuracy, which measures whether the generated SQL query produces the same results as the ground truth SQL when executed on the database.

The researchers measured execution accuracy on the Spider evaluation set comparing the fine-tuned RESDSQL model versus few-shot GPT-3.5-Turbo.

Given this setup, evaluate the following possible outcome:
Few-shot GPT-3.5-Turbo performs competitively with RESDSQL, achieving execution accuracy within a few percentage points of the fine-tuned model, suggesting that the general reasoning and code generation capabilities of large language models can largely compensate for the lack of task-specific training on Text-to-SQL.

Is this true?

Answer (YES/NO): NO